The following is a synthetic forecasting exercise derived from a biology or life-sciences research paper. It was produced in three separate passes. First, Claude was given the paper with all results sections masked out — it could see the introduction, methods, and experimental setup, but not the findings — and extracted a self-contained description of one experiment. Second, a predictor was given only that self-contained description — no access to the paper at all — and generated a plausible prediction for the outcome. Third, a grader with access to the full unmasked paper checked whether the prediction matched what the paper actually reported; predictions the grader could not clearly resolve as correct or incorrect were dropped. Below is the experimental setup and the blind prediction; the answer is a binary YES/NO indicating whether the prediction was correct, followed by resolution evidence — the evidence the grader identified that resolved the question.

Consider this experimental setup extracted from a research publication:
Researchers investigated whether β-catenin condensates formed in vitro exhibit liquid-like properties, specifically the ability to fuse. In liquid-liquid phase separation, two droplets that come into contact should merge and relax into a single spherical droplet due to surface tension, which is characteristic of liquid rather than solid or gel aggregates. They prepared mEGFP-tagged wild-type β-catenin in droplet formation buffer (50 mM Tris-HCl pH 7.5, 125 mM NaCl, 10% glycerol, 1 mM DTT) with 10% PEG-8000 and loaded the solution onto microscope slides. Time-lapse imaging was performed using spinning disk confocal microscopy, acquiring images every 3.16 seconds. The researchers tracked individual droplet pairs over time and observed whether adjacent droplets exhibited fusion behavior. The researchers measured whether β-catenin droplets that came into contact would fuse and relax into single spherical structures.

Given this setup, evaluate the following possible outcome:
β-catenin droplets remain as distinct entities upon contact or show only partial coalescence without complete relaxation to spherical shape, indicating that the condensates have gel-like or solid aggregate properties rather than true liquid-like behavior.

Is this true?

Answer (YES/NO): NO